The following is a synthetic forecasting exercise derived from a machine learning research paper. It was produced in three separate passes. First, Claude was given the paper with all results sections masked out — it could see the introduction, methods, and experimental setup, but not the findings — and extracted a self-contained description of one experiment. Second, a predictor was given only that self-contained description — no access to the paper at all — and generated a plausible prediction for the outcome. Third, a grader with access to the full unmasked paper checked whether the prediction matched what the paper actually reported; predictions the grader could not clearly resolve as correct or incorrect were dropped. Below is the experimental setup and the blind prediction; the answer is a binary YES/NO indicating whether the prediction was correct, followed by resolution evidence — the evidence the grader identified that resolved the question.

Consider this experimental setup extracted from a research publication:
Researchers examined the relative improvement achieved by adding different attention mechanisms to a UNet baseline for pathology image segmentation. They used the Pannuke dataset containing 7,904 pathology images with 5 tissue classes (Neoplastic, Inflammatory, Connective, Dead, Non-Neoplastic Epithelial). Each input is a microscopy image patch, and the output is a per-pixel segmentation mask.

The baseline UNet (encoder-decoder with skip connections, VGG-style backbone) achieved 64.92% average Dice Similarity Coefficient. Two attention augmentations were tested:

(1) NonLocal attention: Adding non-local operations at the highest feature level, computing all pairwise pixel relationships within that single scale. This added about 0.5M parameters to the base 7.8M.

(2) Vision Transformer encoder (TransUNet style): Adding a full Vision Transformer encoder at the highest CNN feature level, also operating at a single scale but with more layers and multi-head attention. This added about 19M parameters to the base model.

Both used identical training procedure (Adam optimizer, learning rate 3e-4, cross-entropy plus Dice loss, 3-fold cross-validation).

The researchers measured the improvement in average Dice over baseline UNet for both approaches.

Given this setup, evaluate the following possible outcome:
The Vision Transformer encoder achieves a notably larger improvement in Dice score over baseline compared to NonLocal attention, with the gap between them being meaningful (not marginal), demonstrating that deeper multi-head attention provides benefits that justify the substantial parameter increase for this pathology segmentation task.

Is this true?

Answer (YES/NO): NO